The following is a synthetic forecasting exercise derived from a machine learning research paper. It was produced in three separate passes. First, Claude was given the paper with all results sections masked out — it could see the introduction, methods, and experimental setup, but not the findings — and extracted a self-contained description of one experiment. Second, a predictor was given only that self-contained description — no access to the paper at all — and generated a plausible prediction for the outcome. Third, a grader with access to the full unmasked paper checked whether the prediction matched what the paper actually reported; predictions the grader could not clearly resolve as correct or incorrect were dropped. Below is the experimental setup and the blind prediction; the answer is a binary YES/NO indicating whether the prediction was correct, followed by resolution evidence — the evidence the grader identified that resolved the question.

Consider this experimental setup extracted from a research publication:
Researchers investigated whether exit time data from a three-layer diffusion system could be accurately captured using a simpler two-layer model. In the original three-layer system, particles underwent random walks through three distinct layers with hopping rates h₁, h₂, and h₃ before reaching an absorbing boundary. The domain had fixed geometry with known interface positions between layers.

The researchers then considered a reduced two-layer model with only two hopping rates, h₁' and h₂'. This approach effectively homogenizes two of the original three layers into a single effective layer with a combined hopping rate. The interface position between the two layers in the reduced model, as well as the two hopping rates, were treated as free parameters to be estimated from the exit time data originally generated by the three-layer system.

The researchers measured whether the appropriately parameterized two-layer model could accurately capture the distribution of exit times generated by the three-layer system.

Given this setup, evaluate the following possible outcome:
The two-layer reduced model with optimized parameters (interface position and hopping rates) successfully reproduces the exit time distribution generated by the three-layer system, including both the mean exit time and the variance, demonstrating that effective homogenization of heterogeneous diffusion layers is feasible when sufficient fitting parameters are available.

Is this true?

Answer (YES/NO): YES